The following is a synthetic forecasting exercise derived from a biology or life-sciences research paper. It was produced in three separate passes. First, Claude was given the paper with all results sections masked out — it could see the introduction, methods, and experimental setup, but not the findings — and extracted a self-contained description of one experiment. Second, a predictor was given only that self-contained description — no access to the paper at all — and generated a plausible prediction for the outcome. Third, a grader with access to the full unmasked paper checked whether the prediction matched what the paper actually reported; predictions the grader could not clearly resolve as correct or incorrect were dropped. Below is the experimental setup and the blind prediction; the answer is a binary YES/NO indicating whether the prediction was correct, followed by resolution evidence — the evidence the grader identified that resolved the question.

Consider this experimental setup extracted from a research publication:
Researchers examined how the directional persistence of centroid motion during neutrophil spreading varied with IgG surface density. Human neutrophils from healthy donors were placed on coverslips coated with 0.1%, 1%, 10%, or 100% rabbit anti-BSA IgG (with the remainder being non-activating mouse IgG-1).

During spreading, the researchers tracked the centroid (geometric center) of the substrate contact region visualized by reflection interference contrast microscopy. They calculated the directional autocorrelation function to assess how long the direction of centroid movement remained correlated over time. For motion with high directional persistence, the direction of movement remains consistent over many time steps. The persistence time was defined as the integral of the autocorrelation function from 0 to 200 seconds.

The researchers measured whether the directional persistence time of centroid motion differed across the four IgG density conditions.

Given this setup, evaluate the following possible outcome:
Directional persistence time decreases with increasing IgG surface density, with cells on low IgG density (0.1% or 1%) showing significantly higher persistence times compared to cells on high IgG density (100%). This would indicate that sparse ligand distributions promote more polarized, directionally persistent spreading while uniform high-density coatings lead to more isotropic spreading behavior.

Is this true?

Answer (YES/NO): YES